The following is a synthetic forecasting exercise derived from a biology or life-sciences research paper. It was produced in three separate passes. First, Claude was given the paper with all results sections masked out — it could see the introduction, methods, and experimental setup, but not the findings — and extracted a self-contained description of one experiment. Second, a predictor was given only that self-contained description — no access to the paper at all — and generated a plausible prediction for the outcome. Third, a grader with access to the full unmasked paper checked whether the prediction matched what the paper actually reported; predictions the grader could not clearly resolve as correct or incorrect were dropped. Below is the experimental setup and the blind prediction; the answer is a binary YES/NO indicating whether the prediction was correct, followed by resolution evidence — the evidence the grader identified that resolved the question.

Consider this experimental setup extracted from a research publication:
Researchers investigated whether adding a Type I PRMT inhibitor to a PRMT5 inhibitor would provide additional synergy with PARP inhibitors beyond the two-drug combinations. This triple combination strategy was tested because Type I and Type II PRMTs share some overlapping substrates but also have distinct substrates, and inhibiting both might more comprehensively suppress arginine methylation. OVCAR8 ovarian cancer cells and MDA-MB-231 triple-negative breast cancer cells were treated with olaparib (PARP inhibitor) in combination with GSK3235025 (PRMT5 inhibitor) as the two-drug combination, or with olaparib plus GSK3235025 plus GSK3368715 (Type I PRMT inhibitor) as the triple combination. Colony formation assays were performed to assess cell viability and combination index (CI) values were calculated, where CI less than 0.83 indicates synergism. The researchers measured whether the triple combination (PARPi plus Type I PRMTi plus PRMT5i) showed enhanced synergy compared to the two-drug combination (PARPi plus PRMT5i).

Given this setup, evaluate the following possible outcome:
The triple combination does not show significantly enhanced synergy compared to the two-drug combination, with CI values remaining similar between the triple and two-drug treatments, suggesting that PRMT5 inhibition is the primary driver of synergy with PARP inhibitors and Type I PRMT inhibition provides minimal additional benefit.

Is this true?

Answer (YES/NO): NO